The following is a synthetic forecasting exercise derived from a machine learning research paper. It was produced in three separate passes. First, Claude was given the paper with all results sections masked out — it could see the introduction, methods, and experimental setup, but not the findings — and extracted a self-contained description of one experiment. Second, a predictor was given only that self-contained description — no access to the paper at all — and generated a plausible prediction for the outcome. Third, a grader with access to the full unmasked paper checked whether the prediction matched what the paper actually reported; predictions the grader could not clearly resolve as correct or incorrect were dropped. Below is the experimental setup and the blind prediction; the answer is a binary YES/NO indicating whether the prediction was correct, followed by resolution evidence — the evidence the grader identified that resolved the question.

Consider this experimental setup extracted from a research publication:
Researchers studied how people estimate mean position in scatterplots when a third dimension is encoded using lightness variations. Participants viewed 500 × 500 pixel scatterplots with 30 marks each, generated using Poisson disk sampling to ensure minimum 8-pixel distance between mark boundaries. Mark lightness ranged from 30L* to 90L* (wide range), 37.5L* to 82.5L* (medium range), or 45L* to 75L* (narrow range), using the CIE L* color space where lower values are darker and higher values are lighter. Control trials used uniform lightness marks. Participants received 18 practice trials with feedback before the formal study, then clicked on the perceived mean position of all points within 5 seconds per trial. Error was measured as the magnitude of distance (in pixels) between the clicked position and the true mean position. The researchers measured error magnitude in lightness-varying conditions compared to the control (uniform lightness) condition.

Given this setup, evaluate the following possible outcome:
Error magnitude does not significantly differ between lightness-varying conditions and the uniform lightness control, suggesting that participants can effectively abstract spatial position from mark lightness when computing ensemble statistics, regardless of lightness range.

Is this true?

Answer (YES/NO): YES